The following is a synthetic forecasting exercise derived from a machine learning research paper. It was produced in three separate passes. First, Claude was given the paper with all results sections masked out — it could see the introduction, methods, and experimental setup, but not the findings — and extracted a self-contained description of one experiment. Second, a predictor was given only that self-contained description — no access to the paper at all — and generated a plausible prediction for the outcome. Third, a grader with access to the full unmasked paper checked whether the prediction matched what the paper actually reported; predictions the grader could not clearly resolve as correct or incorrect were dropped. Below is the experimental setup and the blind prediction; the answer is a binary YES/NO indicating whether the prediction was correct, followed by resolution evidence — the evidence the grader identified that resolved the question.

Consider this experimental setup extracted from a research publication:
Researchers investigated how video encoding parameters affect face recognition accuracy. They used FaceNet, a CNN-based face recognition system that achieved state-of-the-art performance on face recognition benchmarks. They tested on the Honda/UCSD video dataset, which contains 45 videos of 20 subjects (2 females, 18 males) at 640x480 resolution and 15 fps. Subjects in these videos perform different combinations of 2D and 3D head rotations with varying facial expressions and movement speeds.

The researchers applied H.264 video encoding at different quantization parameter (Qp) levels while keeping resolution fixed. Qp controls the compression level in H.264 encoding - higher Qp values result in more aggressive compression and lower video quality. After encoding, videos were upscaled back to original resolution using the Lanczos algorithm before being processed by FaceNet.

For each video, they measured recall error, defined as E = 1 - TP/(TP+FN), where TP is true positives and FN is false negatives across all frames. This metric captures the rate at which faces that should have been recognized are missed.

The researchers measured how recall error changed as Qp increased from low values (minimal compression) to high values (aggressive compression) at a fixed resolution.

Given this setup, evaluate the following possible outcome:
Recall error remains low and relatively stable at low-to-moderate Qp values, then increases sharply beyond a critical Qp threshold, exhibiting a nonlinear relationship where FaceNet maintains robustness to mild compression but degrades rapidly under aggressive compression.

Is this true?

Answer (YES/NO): YES